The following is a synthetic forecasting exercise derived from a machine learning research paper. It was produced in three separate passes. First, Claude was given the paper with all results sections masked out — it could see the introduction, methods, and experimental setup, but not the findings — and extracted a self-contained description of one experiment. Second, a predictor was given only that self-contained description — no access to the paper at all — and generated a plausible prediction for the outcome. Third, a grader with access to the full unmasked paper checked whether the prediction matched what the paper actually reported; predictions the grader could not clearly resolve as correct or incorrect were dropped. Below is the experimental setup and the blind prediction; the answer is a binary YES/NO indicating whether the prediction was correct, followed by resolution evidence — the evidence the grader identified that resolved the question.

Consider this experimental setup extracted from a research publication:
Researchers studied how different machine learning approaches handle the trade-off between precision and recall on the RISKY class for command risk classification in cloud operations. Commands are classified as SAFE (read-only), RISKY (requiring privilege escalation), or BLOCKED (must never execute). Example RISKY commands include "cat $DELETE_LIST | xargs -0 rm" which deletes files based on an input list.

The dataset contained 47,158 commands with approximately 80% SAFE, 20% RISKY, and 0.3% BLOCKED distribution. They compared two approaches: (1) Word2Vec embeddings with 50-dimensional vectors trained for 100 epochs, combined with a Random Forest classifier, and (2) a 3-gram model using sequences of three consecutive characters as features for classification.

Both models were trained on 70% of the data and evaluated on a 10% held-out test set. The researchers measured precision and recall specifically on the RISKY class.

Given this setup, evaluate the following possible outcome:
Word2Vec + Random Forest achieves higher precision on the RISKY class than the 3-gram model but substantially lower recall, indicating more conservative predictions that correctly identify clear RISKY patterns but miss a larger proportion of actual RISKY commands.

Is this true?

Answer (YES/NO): NO